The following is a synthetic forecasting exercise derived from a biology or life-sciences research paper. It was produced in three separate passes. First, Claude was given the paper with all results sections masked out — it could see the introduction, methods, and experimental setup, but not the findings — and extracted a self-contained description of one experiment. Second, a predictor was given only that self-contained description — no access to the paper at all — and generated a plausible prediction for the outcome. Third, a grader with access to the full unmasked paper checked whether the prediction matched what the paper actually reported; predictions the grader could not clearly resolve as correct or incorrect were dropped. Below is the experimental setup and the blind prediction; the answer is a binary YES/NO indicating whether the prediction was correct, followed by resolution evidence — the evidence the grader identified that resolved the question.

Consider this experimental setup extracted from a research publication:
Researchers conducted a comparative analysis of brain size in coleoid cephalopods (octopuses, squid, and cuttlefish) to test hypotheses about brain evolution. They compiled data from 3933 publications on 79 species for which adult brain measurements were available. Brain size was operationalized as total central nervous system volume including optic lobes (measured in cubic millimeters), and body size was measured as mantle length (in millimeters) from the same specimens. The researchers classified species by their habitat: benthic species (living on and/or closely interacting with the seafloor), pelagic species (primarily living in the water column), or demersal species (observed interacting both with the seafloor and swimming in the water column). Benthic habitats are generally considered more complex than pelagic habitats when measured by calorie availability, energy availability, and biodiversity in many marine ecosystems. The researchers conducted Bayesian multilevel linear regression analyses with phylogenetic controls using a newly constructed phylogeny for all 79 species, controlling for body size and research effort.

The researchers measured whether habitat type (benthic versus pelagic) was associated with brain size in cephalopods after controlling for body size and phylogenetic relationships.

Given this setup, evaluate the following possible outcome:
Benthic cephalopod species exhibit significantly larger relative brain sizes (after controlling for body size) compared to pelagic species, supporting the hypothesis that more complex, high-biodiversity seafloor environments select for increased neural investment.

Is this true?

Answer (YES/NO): YES